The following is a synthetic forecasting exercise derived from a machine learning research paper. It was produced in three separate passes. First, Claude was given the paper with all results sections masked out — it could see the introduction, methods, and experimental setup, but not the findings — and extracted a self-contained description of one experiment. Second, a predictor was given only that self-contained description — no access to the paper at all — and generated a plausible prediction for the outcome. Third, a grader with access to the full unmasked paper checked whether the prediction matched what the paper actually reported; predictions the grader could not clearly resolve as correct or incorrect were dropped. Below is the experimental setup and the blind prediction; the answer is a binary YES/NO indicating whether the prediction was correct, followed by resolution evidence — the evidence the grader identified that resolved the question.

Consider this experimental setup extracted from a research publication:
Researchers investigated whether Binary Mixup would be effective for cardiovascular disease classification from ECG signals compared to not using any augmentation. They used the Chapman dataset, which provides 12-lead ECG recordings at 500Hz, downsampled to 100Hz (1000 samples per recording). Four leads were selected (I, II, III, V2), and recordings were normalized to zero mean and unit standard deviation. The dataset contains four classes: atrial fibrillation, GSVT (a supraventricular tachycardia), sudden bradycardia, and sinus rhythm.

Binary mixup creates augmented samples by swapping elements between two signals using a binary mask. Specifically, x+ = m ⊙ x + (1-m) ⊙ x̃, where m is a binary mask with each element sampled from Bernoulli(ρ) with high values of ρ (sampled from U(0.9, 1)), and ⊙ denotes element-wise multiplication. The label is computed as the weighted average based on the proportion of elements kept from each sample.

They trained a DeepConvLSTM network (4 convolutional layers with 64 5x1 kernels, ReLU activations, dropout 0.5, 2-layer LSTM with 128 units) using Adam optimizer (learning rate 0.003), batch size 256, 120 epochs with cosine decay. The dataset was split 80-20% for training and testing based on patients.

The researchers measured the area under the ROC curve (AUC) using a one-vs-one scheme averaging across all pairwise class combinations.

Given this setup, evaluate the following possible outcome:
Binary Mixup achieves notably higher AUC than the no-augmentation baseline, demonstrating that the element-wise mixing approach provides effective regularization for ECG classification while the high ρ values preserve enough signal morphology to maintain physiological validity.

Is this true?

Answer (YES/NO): NO